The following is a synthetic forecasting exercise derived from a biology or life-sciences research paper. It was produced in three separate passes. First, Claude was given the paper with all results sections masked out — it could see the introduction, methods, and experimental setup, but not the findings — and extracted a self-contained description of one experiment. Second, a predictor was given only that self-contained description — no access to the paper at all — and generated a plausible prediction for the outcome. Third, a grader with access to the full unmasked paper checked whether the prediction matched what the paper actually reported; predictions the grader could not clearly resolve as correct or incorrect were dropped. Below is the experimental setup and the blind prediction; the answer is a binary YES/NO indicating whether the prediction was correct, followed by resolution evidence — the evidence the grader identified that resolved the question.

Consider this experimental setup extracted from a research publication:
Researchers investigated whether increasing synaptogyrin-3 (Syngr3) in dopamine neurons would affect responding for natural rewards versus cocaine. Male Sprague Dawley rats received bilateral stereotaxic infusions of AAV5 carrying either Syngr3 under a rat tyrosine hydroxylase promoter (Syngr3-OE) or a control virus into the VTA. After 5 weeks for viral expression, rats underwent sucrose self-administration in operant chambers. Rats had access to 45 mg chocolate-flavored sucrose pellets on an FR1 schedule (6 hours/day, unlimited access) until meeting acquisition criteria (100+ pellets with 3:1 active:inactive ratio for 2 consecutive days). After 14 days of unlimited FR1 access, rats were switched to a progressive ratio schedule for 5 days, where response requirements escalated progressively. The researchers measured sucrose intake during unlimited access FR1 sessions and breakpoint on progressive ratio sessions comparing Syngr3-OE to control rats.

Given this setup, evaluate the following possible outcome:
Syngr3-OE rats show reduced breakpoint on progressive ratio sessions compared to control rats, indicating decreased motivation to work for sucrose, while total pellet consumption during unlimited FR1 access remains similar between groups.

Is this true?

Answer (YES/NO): NO